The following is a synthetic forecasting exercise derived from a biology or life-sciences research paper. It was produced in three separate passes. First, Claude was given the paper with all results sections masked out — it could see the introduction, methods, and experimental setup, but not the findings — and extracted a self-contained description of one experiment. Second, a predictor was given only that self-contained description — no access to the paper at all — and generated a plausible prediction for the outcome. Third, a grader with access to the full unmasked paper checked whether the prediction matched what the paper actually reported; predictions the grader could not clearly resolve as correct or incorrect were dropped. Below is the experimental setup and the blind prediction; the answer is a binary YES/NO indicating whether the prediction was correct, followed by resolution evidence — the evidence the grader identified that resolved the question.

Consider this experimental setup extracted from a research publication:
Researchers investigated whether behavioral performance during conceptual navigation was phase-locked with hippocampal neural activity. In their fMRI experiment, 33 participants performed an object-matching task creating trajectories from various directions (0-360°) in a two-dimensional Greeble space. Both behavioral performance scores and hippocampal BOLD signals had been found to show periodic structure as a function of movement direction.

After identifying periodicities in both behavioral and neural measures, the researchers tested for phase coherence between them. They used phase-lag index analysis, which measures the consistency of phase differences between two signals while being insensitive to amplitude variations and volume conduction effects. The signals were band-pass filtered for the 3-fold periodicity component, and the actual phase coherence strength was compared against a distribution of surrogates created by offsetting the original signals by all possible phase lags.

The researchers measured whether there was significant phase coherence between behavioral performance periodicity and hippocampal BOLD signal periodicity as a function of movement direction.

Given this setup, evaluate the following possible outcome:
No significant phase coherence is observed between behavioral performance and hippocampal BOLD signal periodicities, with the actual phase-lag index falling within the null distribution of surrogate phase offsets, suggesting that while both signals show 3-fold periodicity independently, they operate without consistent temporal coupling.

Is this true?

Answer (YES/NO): NO